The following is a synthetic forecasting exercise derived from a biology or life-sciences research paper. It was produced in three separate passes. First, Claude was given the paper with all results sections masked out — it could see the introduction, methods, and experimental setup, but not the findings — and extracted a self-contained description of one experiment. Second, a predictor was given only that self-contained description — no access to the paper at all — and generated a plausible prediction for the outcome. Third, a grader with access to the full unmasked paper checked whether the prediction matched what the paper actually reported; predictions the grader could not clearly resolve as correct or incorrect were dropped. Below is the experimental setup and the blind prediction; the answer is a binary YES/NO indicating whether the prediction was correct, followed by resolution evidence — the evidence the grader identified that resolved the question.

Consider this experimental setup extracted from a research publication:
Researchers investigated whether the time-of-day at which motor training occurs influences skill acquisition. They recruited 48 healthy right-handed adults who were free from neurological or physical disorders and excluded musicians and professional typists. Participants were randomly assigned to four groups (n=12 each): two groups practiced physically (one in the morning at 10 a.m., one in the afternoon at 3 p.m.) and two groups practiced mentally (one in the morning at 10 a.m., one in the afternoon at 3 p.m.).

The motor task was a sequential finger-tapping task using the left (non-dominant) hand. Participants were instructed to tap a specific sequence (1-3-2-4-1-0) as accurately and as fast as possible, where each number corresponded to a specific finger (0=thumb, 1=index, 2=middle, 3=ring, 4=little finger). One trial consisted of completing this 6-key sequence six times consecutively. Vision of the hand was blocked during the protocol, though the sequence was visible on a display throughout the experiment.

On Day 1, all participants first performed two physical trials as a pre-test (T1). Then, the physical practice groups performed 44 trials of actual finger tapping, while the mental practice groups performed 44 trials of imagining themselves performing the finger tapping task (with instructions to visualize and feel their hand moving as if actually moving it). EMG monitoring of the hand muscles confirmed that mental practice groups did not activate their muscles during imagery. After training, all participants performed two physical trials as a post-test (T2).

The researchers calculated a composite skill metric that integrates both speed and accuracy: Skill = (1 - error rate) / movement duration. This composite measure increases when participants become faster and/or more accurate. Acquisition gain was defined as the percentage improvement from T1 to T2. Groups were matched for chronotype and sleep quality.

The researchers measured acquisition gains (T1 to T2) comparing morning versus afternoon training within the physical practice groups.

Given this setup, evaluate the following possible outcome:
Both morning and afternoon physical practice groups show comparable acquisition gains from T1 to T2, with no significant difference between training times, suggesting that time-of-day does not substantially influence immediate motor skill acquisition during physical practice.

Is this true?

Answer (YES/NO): YES